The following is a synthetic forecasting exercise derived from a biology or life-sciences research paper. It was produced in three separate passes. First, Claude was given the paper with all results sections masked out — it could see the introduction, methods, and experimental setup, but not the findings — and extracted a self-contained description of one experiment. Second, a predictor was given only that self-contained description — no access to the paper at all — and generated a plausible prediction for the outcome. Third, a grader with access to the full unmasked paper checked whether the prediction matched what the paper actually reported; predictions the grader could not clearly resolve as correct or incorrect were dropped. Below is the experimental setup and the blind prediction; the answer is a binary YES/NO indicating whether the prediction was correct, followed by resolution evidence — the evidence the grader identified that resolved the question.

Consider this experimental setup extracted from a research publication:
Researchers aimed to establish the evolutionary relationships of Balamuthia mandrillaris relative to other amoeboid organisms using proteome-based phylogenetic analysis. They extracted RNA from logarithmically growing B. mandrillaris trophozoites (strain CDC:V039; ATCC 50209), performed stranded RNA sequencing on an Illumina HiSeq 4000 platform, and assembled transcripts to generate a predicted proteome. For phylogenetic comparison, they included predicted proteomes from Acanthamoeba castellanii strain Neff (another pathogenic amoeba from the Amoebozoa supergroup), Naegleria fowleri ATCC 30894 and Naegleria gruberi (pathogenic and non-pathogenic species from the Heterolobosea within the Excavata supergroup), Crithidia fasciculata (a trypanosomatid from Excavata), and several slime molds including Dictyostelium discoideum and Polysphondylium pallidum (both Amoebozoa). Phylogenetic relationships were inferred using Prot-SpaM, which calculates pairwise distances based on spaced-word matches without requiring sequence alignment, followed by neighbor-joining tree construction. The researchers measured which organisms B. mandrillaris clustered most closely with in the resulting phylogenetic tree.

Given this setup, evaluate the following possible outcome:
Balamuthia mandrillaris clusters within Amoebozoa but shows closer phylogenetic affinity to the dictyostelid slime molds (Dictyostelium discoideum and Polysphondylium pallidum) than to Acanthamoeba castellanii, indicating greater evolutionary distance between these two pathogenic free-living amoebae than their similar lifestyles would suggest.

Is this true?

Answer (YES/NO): NO